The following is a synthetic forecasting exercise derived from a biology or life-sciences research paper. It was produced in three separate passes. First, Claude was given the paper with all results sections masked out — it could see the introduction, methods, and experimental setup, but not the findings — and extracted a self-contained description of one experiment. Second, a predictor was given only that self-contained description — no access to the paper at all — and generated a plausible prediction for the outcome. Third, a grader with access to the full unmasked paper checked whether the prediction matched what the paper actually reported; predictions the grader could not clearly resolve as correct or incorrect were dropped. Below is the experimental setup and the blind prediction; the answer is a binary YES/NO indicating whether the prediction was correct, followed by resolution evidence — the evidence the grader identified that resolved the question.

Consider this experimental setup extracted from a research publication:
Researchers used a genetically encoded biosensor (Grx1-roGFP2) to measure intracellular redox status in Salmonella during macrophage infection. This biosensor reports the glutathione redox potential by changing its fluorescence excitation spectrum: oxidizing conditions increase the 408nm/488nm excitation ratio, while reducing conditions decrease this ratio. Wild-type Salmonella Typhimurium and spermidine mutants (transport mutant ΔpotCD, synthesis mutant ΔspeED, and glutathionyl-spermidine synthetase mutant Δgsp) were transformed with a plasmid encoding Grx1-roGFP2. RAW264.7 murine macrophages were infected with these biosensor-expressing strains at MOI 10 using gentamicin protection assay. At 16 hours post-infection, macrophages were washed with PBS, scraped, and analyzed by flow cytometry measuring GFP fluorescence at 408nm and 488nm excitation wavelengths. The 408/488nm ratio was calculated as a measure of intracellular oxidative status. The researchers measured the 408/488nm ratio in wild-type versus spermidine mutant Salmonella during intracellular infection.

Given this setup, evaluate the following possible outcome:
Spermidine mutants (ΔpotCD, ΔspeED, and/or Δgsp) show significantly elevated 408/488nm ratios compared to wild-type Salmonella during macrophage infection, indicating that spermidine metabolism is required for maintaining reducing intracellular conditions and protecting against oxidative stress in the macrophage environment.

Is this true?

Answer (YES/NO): YES